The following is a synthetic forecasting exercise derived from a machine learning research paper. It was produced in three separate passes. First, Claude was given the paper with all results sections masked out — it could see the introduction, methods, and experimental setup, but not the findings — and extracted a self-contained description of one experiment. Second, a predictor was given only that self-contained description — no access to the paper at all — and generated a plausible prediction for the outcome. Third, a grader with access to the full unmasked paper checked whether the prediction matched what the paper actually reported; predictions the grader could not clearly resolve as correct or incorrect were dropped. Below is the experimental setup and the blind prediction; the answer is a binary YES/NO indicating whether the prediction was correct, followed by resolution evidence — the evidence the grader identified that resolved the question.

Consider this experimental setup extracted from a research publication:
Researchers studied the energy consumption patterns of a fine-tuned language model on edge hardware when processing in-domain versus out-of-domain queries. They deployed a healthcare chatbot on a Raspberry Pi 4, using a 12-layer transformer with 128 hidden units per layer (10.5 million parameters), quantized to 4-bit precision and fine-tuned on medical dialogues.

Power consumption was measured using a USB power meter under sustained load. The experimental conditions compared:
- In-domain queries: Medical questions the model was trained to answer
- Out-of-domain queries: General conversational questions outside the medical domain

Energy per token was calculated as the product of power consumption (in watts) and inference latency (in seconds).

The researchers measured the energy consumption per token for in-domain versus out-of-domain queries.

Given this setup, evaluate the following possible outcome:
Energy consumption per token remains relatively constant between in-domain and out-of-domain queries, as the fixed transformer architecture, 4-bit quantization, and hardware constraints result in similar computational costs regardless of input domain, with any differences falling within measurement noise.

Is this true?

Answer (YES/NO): NO